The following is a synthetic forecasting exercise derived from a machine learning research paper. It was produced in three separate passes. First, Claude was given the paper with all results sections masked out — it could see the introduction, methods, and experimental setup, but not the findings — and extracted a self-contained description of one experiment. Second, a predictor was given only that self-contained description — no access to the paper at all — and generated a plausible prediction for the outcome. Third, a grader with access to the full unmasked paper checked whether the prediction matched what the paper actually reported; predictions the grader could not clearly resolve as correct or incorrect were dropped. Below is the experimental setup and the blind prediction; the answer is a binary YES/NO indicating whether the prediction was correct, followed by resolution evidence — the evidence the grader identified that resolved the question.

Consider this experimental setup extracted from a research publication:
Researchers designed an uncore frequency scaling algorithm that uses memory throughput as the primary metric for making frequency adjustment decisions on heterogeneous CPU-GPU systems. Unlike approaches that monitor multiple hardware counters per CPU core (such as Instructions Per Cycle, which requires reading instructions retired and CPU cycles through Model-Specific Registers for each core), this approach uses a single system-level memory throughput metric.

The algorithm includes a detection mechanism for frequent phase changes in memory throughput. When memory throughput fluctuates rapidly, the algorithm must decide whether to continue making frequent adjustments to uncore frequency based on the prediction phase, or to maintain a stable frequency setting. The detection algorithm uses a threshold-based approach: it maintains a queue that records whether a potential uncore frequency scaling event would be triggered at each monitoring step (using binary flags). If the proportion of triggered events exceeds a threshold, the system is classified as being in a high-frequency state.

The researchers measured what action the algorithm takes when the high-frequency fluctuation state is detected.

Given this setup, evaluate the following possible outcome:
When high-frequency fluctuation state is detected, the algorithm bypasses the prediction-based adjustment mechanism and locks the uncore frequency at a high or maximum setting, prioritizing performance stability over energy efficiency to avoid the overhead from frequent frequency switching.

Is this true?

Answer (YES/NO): YES